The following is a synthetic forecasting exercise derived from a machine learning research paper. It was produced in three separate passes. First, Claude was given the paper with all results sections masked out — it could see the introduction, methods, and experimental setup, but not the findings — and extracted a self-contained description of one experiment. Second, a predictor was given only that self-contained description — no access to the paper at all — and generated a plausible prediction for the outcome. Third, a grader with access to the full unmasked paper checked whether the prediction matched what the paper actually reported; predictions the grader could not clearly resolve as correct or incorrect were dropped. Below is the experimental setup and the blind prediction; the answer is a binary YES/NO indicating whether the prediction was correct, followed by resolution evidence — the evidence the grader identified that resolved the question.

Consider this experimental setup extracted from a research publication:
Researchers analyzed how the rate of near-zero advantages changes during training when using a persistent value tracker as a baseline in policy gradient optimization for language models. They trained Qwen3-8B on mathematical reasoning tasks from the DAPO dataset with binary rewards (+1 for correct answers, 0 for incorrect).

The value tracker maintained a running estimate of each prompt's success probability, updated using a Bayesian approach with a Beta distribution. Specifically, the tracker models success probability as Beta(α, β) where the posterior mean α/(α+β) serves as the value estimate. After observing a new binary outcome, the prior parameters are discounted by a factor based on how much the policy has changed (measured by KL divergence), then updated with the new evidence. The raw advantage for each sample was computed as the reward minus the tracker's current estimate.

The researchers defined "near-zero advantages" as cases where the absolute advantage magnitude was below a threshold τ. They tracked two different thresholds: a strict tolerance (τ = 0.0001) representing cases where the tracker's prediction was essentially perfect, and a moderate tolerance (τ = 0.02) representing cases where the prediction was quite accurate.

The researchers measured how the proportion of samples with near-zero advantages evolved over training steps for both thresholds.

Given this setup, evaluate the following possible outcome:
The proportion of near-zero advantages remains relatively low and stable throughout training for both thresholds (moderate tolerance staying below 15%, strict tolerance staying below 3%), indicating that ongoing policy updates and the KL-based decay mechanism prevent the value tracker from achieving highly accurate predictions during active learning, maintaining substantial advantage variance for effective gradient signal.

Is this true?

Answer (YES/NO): NO